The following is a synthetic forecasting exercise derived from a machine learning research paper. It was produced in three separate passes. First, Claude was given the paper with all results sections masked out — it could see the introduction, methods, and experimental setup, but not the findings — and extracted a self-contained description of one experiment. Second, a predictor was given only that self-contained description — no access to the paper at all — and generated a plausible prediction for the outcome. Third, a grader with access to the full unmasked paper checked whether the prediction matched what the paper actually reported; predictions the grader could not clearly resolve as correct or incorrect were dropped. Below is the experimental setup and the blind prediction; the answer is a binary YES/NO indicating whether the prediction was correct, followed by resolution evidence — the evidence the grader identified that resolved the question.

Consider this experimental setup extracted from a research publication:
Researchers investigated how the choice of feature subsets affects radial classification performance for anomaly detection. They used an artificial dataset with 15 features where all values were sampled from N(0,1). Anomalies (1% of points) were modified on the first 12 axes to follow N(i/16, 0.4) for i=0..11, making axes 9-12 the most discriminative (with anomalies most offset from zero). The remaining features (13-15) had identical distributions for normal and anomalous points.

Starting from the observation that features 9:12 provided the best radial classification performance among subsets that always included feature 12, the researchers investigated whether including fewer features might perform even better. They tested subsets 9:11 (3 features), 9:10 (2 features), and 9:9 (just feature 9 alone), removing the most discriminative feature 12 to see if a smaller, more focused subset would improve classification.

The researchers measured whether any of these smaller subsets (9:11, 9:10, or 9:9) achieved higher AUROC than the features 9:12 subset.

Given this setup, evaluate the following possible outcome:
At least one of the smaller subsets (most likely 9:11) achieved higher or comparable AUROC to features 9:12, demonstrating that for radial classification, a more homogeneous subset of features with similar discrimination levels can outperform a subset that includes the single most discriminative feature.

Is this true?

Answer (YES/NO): NO